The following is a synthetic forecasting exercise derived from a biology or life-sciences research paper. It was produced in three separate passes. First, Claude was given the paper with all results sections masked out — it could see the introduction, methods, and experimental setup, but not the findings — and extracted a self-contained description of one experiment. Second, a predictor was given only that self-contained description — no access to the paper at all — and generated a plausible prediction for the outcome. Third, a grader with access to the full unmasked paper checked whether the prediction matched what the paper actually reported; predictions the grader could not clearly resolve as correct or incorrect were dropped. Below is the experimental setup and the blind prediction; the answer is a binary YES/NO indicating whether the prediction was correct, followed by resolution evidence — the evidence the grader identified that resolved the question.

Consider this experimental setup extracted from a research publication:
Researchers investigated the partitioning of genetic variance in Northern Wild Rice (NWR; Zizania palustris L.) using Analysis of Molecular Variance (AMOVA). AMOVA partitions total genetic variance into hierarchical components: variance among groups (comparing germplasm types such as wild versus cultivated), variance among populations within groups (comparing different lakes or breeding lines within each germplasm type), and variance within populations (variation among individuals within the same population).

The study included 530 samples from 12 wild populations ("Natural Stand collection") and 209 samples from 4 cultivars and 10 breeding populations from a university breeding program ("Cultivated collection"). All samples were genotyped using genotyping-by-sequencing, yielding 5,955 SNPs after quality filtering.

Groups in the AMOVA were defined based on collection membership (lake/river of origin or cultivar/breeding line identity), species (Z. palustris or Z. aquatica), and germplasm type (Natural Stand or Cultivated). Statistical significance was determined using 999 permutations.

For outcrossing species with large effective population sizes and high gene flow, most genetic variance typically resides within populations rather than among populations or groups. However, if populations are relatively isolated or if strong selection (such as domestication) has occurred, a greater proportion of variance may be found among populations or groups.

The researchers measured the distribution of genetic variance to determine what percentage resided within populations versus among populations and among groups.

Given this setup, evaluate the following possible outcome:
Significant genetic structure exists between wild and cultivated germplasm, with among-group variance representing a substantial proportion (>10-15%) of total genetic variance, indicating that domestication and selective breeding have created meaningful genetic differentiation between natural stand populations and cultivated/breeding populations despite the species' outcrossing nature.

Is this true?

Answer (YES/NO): NO